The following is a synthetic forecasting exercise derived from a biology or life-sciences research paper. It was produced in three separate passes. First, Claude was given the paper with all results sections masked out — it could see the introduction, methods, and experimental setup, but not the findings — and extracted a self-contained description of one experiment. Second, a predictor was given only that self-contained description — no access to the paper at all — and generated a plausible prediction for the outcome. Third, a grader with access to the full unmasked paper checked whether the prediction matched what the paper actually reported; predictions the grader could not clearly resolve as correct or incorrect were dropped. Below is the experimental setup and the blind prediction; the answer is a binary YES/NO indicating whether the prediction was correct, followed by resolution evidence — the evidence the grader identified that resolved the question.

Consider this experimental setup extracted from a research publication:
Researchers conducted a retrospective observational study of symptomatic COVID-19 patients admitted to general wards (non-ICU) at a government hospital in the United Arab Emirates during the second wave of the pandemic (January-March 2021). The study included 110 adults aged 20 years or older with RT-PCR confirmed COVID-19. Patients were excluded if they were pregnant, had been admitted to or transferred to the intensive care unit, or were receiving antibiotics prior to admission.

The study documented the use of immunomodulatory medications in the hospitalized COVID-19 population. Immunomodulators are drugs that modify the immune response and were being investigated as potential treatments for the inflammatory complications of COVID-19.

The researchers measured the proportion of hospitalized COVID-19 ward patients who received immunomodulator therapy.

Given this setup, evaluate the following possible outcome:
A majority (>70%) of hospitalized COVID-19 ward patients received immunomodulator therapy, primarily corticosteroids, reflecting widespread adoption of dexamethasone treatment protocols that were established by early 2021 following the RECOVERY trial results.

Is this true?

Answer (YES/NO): NO